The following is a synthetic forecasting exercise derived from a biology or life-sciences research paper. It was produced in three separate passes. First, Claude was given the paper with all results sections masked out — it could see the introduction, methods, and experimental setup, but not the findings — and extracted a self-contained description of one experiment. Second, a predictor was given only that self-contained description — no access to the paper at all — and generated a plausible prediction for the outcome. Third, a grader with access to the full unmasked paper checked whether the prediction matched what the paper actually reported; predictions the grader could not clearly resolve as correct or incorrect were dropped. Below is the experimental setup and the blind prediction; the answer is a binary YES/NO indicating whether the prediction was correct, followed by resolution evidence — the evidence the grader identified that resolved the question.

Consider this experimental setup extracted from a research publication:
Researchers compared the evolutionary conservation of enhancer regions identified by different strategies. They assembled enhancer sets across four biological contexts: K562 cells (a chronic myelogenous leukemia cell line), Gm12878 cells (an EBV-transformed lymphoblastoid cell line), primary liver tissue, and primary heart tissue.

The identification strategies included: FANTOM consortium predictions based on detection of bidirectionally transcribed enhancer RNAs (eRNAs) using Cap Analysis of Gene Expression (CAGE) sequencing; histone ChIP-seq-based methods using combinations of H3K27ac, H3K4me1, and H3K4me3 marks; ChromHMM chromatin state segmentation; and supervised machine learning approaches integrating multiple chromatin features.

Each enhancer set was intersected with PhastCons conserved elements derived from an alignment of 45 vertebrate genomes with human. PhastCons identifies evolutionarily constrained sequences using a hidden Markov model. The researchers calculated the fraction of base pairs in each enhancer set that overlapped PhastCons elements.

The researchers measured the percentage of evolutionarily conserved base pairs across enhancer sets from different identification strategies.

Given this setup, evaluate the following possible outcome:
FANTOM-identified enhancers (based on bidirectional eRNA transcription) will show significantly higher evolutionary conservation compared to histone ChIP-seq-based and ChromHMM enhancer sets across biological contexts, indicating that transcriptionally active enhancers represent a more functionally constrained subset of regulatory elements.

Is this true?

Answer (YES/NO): YES